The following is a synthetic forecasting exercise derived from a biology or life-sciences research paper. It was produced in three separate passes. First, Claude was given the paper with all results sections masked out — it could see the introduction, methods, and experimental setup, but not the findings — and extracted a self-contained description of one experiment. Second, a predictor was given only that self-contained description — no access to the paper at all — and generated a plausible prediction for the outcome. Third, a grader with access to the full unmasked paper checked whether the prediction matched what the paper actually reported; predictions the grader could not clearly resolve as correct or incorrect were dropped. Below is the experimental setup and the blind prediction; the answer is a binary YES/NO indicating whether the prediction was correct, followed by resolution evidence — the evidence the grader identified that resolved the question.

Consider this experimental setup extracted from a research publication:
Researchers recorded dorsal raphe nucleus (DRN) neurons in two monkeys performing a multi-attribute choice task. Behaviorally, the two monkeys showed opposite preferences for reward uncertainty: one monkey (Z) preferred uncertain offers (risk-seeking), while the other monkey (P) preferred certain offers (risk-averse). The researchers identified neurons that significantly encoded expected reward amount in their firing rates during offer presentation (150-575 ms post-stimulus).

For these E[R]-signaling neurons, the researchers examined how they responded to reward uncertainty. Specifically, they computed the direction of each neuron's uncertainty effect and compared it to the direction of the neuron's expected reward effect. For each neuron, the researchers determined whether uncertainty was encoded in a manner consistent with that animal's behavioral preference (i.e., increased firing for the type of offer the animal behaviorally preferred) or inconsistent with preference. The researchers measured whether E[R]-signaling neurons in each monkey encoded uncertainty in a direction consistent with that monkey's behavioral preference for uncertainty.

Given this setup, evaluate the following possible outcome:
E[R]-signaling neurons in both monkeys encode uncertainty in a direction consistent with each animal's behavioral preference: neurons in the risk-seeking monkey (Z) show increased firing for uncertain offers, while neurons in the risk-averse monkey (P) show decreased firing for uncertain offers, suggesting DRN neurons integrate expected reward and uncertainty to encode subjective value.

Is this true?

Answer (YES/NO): YES